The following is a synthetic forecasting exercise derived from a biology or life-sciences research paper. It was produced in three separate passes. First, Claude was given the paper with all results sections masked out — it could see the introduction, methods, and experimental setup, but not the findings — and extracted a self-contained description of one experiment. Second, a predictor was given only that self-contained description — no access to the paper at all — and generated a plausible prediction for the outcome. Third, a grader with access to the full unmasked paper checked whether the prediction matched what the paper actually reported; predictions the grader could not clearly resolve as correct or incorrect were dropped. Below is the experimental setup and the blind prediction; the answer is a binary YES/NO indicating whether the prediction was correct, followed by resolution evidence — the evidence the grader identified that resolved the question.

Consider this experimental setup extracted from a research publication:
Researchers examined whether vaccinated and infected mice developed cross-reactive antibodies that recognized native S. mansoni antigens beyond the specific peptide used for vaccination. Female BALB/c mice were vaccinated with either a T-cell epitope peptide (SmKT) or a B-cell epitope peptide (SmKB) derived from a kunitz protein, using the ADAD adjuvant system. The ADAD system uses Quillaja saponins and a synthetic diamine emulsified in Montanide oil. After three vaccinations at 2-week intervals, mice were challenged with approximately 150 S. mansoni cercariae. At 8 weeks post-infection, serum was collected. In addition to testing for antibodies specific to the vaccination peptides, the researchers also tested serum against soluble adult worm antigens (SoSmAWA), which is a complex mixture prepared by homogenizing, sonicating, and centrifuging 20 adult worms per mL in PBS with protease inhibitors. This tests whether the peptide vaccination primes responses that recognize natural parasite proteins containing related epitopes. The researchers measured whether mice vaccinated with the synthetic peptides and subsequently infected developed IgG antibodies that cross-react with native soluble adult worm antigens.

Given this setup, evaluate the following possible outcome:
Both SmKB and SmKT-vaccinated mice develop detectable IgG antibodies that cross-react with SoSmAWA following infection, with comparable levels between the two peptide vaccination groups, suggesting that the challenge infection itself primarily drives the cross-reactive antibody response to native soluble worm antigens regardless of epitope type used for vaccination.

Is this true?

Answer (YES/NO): YES